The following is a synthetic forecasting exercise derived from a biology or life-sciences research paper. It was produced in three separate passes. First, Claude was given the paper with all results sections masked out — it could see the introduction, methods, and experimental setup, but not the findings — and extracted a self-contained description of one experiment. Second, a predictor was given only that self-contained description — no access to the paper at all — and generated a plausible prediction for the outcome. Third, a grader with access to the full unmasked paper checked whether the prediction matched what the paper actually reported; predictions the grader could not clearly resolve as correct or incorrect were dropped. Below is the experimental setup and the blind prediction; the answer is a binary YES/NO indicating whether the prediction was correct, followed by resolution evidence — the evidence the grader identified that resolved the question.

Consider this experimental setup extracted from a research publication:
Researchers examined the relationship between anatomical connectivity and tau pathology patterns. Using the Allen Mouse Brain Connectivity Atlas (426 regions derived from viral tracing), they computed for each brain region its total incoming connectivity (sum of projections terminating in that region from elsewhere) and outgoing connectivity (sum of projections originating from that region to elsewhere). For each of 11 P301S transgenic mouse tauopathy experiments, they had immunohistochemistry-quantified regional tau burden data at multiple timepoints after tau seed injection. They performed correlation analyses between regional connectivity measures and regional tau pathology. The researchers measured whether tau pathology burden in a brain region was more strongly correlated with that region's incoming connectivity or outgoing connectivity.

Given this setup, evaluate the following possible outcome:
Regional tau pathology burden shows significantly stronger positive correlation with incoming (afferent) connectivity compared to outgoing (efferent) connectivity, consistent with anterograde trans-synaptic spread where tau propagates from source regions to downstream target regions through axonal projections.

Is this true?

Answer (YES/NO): NO